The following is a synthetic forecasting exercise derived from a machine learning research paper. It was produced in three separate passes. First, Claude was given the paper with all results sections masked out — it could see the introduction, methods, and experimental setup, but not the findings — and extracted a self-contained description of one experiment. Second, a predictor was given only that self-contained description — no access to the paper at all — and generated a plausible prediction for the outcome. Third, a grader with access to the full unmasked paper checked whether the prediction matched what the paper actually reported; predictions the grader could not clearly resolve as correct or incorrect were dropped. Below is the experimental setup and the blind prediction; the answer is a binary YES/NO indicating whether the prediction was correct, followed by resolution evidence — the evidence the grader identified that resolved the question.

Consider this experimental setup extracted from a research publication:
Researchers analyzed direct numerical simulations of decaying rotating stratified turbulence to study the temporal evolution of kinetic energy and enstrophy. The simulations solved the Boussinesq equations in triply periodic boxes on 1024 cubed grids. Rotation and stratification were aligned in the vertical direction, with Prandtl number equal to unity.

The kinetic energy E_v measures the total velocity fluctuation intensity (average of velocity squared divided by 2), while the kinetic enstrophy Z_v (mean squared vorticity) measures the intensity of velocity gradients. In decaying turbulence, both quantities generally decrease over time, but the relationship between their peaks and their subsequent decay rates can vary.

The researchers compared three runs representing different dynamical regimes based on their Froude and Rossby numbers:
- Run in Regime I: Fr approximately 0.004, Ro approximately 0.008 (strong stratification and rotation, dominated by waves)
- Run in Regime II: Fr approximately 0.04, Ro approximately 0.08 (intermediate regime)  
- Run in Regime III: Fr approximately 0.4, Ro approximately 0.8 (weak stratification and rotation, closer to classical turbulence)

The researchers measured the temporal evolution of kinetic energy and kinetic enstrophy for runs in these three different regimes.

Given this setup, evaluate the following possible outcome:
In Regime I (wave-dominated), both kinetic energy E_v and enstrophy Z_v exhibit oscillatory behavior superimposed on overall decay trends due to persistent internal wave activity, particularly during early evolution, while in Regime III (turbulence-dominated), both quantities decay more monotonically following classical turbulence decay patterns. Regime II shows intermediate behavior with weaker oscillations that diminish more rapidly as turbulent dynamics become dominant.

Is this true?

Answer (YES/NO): NO